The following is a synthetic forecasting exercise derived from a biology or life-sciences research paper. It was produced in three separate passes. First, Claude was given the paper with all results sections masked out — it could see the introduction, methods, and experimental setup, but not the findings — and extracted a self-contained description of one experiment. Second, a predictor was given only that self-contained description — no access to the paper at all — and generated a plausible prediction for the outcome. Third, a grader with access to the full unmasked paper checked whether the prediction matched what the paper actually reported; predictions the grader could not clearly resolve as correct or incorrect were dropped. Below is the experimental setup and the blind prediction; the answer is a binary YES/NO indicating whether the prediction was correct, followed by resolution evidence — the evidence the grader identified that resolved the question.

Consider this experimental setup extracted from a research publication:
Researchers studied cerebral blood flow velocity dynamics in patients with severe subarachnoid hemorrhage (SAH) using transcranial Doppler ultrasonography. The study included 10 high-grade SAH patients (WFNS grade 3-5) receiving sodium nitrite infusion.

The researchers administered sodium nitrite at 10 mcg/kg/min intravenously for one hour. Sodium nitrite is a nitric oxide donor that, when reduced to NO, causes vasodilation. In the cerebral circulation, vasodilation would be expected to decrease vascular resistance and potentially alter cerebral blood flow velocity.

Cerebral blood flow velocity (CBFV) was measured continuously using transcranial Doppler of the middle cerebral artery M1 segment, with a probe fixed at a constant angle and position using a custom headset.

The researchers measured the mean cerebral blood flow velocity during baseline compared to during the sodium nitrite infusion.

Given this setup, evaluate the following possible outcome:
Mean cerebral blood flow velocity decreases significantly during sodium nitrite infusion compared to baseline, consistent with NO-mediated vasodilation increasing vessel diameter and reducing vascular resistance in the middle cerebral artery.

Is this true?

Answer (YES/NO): NO